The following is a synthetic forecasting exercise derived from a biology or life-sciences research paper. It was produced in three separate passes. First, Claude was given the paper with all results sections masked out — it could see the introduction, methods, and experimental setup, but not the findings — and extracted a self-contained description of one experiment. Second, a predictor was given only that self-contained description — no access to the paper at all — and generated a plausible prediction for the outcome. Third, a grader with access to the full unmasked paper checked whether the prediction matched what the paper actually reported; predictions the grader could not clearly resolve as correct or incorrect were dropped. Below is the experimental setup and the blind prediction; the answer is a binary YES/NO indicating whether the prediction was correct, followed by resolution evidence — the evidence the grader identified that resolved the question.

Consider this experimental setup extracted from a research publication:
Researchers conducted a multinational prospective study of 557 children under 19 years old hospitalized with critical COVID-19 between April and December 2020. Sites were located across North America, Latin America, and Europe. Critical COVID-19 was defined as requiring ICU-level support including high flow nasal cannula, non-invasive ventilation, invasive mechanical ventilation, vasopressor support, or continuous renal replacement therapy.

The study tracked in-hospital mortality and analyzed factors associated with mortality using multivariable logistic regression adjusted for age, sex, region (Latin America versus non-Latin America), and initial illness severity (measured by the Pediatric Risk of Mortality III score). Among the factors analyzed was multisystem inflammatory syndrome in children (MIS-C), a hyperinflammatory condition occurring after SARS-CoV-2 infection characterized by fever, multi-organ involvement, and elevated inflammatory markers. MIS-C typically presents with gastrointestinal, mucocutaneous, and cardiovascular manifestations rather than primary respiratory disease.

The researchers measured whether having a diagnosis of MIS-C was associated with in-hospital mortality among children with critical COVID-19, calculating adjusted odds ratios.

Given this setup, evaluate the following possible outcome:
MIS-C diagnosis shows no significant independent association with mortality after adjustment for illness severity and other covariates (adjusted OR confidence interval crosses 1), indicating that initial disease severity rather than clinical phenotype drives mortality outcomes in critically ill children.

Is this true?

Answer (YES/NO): NO